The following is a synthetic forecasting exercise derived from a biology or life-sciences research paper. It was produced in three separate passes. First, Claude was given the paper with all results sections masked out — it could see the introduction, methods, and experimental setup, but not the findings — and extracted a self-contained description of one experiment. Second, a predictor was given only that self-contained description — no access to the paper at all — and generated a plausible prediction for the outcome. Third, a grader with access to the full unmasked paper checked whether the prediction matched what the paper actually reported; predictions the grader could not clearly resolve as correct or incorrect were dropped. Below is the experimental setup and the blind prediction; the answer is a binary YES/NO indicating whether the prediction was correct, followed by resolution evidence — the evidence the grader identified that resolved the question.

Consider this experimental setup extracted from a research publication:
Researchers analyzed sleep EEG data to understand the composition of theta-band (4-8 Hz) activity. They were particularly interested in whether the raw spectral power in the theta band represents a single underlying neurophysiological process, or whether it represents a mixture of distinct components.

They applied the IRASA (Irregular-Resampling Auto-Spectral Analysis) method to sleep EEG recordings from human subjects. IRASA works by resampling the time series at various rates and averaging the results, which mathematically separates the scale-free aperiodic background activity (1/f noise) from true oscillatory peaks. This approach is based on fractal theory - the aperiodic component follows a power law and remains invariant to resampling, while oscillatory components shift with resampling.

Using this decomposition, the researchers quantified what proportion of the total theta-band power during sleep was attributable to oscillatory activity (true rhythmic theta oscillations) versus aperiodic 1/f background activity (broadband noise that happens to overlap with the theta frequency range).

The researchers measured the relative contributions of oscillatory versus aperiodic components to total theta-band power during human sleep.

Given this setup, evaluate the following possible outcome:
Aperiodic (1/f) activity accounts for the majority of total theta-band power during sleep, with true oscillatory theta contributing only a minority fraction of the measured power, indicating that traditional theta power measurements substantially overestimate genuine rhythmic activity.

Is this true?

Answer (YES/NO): YES